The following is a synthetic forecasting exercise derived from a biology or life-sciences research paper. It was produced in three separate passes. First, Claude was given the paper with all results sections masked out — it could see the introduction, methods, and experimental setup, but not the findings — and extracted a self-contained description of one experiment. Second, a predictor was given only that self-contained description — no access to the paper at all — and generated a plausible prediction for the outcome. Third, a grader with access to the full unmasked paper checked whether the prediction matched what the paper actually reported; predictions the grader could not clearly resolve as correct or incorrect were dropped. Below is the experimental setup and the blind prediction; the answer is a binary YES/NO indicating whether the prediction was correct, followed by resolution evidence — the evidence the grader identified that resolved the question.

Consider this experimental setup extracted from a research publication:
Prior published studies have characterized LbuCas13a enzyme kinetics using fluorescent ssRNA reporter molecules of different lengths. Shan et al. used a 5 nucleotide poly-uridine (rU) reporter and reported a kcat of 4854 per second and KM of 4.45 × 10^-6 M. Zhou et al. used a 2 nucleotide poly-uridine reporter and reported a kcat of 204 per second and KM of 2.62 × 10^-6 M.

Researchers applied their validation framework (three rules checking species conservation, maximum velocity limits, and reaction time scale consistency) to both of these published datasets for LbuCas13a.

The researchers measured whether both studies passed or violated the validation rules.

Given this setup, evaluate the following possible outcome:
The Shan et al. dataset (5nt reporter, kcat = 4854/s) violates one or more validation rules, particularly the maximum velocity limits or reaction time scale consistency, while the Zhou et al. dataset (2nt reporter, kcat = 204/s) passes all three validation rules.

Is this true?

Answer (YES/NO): NO